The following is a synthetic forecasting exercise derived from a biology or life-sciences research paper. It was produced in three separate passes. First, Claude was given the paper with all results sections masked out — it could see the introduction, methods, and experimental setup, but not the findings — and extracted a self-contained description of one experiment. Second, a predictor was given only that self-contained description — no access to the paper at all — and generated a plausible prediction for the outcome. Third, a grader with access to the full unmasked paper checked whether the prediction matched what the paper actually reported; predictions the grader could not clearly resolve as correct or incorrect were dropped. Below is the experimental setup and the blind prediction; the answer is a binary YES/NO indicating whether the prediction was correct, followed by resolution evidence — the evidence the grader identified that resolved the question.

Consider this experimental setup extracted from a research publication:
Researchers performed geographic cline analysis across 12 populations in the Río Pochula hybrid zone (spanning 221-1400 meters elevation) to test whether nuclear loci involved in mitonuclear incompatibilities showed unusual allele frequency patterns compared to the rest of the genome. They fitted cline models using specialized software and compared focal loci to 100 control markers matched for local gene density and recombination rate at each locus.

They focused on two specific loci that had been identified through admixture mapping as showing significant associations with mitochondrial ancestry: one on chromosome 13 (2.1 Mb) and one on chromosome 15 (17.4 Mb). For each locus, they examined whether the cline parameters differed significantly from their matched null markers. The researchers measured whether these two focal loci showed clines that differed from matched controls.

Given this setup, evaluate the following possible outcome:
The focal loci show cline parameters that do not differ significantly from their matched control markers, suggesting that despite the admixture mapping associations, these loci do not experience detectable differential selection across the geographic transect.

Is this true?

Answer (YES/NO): NO